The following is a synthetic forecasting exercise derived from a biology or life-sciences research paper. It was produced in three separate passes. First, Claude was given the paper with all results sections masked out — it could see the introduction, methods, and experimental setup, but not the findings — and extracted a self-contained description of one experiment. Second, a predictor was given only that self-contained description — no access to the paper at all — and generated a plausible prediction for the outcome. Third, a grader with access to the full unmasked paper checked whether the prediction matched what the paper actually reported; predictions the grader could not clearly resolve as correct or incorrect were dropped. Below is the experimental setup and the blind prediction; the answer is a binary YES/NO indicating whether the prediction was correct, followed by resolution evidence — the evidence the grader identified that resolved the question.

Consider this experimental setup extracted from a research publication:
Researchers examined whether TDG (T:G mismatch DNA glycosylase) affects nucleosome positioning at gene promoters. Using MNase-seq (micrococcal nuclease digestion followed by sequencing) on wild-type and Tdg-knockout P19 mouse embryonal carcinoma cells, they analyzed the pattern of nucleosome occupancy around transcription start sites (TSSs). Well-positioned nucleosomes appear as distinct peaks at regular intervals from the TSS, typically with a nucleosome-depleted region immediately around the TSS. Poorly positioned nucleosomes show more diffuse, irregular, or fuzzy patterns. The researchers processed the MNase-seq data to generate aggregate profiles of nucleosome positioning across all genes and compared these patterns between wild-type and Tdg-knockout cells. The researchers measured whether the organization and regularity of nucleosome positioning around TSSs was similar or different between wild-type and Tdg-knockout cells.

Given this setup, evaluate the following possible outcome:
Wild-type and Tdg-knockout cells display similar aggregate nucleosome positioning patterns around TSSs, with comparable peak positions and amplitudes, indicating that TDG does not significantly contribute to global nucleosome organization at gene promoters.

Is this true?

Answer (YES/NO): NO